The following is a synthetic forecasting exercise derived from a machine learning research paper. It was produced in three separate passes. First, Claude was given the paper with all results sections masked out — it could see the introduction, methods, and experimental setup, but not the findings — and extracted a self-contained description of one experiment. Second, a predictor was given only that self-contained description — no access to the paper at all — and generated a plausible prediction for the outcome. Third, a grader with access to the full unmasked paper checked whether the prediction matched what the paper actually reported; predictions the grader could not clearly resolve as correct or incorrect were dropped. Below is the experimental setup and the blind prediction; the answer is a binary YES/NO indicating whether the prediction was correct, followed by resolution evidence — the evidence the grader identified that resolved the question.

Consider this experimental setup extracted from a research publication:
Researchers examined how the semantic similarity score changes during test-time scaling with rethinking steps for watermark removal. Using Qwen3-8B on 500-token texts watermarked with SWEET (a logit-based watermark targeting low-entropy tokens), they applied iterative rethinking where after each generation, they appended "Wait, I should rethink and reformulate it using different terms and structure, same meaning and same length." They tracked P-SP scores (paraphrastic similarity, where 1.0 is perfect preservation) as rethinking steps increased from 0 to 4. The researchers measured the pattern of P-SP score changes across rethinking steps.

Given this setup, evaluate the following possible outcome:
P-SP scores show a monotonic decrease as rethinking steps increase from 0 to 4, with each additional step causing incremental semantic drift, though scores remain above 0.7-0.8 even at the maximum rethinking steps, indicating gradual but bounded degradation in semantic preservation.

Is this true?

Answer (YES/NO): NO